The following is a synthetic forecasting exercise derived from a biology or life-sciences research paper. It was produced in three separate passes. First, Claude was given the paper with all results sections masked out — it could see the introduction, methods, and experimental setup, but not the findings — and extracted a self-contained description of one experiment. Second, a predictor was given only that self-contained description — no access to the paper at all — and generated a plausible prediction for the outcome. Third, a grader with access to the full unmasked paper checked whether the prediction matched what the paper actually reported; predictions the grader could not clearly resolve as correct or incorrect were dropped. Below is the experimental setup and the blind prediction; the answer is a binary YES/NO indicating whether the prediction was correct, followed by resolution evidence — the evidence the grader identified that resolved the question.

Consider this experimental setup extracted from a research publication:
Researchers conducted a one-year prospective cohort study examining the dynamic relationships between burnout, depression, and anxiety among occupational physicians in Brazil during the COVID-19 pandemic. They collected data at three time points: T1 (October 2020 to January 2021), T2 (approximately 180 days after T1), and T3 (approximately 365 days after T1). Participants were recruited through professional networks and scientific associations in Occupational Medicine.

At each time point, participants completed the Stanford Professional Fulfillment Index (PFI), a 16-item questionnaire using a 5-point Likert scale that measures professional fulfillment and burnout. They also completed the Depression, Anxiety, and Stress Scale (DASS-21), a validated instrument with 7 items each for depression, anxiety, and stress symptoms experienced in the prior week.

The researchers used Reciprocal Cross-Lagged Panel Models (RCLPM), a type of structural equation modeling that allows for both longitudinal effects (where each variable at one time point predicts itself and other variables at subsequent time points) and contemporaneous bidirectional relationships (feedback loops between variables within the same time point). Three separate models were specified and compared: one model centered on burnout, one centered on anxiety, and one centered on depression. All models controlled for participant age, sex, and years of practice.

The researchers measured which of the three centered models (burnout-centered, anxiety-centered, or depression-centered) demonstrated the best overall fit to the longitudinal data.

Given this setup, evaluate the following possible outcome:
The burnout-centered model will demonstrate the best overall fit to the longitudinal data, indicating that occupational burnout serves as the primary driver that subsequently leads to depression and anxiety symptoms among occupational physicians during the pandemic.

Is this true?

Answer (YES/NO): YES